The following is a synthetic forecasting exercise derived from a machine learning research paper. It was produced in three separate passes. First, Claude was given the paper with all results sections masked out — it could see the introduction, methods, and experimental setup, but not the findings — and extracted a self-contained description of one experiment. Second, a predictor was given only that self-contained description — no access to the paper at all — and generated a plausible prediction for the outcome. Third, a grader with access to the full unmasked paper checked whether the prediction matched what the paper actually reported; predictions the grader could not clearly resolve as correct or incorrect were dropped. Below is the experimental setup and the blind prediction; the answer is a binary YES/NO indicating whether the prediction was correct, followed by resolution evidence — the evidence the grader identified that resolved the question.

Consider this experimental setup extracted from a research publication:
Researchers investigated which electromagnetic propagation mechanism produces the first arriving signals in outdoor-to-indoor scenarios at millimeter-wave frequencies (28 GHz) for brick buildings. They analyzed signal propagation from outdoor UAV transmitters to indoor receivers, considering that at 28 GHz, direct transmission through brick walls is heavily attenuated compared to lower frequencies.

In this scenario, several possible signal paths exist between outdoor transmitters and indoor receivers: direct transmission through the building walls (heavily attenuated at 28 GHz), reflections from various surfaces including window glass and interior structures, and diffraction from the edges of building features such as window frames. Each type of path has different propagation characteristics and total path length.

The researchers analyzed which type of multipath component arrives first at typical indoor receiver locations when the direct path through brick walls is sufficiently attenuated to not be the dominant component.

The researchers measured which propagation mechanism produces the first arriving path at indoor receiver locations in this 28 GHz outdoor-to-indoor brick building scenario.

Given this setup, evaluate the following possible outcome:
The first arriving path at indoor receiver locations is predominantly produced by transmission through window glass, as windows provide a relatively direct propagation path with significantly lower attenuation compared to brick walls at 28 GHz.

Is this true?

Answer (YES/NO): NO